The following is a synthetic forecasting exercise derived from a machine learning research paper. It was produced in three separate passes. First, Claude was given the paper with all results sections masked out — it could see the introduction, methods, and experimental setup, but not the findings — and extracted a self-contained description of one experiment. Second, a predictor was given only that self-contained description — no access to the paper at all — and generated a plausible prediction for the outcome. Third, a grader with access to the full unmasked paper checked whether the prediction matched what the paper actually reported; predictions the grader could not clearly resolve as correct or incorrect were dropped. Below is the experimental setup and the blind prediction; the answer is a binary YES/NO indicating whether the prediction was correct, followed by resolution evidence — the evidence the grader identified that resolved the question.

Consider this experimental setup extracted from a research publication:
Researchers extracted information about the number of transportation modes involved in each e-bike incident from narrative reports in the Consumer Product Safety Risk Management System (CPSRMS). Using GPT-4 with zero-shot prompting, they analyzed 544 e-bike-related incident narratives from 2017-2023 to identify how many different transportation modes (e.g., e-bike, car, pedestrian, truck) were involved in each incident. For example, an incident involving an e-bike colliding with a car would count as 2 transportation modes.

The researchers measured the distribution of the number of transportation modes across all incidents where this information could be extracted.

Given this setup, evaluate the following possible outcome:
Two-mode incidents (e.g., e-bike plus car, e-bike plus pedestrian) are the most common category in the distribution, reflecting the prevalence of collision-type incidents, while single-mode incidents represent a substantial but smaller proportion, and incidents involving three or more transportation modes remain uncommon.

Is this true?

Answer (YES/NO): NO